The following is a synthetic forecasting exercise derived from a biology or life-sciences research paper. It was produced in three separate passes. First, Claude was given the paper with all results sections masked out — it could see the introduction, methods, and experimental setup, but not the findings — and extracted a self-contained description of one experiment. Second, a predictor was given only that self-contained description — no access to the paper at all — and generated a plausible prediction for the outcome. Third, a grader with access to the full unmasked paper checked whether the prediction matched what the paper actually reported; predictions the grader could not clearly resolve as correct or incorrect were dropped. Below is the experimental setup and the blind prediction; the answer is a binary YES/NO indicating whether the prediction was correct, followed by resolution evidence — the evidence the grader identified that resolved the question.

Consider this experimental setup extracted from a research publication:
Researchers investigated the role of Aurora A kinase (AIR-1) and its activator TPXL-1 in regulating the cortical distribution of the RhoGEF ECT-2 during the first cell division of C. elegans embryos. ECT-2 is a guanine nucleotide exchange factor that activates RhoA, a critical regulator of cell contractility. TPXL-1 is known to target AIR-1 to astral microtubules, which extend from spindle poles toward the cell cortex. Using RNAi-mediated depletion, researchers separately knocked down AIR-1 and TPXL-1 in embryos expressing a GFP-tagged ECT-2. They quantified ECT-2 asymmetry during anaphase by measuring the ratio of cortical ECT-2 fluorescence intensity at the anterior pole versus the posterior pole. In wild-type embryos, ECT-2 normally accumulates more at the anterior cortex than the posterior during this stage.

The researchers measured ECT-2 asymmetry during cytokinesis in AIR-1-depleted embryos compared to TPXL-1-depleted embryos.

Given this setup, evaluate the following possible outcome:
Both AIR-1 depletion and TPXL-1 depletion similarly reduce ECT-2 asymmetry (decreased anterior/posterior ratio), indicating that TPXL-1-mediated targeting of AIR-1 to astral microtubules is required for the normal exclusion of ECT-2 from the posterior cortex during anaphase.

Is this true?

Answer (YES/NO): NO